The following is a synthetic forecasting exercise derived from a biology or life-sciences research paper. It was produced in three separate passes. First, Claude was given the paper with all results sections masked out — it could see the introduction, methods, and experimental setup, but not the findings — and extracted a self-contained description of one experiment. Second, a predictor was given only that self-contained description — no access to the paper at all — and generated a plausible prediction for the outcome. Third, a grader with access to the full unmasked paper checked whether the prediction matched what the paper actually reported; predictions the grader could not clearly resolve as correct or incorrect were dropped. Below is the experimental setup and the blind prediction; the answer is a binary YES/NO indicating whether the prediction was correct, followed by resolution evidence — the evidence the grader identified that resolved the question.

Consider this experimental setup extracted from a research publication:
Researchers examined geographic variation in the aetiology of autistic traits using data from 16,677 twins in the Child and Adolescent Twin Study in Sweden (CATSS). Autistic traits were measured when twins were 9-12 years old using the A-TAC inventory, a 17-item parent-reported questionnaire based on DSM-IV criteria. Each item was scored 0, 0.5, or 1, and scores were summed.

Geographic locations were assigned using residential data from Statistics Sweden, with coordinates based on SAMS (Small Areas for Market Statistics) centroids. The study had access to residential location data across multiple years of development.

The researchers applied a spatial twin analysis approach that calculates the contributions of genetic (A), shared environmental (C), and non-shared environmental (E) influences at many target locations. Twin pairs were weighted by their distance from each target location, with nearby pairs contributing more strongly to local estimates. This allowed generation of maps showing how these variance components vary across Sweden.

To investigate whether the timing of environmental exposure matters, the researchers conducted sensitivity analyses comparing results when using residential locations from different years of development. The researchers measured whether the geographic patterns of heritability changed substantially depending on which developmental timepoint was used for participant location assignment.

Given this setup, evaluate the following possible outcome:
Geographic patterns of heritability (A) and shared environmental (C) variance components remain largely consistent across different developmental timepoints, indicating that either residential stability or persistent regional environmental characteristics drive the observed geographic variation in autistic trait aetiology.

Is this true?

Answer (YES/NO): YES